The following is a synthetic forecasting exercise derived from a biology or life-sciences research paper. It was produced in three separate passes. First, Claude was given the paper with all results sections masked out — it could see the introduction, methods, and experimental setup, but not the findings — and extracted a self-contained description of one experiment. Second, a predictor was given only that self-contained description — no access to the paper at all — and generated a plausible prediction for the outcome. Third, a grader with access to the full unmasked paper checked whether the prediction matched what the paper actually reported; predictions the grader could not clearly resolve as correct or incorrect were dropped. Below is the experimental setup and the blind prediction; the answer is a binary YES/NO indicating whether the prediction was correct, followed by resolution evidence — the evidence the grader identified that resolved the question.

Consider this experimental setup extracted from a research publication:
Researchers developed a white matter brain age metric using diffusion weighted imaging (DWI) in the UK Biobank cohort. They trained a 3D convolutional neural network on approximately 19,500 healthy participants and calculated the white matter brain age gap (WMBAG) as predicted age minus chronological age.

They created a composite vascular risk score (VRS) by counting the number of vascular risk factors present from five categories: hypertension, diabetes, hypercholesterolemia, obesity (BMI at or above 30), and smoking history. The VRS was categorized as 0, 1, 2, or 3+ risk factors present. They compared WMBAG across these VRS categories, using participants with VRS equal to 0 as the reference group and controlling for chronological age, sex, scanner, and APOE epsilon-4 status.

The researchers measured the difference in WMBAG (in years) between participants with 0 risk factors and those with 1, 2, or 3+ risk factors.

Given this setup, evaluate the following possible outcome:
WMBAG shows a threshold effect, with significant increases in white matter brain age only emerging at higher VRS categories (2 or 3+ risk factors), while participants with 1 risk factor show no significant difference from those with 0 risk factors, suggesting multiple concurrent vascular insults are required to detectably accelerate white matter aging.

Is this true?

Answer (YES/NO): NO